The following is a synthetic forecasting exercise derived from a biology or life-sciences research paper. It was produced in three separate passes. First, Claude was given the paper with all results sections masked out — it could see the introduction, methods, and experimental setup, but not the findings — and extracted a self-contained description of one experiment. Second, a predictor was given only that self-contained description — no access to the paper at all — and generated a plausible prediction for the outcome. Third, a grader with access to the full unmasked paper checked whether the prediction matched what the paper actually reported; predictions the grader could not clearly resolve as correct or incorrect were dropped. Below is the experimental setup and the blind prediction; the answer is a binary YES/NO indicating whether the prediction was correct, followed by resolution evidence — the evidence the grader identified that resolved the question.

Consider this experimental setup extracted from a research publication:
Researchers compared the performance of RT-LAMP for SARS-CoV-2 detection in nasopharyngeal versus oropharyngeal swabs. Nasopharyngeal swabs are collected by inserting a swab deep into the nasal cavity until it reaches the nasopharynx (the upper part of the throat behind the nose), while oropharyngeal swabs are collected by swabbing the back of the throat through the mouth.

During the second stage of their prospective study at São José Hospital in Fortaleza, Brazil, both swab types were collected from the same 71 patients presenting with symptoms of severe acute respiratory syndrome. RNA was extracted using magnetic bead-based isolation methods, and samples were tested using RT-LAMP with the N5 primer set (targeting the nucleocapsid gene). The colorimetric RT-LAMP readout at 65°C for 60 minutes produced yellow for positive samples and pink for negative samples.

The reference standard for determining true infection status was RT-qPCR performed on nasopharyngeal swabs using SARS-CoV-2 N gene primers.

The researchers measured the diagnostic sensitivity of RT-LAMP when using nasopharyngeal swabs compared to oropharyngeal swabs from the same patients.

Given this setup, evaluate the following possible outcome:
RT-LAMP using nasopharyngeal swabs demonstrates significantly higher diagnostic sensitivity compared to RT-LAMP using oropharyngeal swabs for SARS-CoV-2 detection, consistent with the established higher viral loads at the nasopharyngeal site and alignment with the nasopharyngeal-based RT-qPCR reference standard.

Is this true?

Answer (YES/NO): YES